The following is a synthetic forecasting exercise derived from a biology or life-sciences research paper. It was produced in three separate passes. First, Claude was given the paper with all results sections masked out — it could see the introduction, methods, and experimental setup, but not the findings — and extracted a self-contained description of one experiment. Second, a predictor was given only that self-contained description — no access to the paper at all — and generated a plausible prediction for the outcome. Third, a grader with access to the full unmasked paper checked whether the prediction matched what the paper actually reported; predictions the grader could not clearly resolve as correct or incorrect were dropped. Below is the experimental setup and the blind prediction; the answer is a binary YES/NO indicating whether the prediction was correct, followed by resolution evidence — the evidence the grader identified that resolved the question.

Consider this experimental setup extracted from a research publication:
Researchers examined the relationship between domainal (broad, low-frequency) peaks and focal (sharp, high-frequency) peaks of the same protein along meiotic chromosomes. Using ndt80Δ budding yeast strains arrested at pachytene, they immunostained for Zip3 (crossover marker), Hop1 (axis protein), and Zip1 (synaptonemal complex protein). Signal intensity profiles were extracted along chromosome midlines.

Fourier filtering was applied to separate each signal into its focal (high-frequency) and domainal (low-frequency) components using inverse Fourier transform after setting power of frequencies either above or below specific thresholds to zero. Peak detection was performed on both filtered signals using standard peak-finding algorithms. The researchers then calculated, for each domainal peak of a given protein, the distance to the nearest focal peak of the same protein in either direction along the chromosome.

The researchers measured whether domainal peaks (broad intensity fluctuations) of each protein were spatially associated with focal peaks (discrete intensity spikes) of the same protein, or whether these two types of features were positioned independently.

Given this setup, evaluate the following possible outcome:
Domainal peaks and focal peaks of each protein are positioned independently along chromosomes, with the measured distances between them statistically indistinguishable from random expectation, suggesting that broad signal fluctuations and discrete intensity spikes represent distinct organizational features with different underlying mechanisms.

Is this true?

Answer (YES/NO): NO